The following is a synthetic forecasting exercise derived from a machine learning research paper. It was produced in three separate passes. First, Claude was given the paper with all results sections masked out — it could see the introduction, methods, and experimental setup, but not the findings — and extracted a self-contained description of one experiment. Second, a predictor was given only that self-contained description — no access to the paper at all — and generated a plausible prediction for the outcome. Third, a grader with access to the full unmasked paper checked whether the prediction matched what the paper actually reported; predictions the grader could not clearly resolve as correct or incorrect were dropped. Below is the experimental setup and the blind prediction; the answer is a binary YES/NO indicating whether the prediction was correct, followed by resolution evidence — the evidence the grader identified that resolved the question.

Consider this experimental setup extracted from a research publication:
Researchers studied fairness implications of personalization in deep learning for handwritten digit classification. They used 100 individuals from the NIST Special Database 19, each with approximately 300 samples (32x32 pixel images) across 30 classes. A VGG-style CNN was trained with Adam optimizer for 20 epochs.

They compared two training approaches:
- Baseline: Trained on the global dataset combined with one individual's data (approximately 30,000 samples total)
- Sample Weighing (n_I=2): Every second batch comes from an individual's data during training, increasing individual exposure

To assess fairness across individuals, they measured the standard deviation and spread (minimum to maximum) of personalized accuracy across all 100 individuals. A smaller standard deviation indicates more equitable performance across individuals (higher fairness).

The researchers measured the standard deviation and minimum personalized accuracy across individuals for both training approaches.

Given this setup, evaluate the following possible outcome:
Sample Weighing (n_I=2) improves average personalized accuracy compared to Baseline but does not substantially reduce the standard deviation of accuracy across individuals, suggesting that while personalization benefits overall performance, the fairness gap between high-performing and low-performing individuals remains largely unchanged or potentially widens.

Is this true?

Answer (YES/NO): NO